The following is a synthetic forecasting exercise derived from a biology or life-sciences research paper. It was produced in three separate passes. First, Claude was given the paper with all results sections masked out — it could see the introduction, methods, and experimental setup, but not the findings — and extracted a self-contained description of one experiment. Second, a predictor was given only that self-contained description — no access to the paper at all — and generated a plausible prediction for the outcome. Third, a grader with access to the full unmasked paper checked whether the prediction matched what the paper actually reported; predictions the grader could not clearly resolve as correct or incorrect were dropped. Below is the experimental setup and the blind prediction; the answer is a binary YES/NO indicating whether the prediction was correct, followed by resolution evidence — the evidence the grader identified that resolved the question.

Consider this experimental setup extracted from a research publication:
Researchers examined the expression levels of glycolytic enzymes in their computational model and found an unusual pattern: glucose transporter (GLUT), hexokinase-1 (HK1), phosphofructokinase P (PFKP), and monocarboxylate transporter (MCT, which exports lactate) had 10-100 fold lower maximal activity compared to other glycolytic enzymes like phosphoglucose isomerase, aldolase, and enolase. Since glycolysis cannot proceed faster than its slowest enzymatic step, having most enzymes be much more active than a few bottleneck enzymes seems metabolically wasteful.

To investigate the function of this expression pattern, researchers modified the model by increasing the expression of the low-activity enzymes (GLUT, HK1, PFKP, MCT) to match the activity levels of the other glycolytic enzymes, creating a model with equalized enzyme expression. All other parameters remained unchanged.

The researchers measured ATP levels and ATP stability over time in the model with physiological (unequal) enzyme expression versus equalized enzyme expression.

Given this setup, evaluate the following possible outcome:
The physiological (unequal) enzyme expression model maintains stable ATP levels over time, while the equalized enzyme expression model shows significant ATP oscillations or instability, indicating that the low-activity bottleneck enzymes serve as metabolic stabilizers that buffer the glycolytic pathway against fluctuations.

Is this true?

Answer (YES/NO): NO